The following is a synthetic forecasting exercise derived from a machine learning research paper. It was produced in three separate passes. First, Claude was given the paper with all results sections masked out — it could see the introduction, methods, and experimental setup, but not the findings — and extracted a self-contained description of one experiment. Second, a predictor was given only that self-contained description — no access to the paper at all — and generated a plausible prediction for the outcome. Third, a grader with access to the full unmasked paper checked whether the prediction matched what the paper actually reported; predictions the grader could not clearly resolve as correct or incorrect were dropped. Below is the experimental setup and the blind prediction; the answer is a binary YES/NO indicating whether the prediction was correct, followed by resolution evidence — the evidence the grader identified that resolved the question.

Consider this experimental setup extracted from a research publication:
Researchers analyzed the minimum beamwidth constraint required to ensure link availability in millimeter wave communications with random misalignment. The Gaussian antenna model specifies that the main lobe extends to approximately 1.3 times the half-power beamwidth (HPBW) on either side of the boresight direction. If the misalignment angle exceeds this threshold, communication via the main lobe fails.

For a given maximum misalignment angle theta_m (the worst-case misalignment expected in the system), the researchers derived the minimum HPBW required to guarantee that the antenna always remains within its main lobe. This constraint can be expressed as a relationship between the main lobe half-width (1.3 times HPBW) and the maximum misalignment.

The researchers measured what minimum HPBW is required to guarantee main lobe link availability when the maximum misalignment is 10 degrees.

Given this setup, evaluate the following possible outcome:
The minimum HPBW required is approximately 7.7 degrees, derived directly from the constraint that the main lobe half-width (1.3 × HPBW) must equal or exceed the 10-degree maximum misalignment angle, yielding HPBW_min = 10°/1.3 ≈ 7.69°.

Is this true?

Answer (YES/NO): YES